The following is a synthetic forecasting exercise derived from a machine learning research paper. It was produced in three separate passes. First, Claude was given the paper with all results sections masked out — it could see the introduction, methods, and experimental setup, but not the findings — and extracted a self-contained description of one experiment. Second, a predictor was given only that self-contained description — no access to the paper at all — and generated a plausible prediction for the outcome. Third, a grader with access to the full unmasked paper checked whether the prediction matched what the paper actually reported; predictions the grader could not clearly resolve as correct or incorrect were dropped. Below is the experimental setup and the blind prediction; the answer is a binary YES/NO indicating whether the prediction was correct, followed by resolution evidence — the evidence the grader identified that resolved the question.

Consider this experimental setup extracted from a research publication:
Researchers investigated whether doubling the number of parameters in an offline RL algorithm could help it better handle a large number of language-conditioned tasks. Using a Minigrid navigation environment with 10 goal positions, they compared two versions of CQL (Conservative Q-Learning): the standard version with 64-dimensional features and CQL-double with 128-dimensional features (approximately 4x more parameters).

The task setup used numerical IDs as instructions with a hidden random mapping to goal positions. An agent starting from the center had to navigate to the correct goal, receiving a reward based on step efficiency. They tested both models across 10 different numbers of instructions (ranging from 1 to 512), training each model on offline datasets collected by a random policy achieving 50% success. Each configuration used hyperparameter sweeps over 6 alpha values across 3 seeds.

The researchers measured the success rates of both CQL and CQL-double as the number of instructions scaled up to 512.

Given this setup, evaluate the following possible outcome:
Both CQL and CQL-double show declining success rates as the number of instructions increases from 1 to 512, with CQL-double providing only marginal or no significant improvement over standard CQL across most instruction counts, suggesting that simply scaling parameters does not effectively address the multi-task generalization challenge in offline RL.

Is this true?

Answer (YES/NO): YES